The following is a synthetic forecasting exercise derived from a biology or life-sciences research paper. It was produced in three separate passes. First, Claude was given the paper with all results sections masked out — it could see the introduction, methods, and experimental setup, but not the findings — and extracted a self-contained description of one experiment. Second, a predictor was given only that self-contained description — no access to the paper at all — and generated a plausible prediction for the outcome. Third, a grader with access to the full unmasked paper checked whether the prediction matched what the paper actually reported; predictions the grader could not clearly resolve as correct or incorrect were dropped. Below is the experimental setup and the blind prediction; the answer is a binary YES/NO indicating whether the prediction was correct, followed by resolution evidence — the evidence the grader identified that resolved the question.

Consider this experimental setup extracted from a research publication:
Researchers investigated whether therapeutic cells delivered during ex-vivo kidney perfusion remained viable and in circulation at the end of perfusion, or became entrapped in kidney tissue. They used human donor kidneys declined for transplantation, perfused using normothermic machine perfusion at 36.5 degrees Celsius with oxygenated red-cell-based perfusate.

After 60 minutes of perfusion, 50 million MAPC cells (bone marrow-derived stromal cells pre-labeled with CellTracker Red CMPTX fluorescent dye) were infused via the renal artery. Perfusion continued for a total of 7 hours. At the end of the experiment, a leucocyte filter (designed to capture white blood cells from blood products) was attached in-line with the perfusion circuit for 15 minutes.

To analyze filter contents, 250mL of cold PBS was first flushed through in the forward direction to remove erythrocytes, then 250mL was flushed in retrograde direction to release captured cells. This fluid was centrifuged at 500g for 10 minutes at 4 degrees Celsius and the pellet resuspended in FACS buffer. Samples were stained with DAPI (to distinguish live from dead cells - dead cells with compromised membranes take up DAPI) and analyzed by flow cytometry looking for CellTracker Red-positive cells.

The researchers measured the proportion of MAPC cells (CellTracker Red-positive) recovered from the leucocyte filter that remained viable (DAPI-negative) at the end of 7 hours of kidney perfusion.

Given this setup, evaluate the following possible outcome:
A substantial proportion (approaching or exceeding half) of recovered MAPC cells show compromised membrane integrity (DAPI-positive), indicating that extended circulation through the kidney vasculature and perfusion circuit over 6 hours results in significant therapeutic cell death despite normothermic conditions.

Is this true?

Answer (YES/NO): YES